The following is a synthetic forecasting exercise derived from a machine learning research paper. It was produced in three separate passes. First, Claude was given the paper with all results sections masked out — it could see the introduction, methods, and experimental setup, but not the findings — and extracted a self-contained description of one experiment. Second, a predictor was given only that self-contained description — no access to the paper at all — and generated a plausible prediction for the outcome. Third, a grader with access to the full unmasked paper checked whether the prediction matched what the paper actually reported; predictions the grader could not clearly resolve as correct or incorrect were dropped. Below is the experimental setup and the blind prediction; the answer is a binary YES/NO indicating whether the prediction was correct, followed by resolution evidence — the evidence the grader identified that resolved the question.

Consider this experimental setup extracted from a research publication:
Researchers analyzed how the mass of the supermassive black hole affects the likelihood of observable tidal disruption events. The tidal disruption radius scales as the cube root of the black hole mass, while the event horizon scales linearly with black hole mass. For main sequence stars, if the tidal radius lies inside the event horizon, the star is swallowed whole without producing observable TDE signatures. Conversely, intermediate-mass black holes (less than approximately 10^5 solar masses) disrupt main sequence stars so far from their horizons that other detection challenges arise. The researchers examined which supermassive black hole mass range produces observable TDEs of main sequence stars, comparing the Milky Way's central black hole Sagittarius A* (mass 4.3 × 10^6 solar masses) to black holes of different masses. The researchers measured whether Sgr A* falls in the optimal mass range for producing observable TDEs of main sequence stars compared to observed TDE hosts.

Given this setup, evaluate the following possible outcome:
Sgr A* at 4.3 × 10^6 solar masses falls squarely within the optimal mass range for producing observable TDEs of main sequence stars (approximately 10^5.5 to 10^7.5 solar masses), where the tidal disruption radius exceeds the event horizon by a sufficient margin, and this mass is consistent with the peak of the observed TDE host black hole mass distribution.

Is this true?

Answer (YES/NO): NO